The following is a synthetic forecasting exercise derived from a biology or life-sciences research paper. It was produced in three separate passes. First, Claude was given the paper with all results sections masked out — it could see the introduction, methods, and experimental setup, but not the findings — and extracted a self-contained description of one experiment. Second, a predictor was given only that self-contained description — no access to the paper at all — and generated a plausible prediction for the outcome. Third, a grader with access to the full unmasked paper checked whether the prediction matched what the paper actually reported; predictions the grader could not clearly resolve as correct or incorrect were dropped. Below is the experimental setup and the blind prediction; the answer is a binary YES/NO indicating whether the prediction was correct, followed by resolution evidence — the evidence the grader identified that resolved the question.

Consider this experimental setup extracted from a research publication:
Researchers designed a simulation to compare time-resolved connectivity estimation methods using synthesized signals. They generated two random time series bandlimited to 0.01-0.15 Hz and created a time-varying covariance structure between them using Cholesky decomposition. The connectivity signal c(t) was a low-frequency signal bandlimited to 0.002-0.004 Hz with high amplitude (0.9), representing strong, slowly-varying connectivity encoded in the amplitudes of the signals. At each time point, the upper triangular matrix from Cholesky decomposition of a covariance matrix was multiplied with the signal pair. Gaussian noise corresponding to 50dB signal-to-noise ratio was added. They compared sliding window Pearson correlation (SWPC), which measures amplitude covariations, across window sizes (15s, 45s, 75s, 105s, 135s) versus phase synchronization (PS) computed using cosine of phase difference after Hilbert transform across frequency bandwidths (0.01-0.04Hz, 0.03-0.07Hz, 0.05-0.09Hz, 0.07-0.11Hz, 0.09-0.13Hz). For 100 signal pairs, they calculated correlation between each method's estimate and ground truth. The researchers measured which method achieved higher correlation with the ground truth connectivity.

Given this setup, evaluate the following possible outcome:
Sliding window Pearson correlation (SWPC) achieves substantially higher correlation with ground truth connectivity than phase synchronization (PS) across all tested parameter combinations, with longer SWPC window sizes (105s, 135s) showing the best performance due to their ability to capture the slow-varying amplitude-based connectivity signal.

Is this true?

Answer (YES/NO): NO